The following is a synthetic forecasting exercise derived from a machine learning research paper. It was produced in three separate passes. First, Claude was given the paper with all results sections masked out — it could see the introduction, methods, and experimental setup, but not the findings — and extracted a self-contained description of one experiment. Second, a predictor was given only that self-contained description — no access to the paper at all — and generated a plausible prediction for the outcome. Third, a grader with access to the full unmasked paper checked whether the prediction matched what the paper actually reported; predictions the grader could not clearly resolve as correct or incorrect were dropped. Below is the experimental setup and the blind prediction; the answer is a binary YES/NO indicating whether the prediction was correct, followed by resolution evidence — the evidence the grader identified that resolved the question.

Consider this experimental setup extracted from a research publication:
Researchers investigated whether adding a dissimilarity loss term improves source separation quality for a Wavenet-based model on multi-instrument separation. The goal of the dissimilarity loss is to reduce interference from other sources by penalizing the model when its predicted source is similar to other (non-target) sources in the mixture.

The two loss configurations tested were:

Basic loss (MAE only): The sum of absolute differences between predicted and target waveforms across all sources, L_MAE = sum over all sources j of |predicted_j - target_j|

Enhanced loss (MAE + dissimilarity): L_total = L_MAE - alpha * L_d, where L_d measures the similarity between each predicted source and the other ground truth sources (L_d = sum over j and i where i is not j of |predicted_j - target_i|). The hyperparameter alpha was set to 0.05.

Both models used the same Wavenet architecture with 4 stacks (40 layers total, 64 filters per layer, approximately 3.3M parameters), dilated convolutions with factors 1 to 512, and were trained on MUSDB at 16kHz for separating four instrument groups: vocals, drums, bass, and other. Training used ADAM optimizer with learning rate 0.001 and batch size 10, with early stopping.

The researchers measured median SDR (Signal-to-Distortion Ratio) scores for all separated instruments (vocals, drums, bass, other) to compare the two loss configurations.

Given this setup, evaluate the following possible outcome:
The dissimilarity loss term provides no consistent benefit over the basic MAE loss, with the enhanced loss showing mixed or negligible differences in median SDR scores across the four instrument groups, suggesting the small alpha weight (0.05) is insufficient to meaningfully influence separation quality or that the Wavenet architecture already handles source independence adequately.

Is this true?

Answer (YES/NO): NO